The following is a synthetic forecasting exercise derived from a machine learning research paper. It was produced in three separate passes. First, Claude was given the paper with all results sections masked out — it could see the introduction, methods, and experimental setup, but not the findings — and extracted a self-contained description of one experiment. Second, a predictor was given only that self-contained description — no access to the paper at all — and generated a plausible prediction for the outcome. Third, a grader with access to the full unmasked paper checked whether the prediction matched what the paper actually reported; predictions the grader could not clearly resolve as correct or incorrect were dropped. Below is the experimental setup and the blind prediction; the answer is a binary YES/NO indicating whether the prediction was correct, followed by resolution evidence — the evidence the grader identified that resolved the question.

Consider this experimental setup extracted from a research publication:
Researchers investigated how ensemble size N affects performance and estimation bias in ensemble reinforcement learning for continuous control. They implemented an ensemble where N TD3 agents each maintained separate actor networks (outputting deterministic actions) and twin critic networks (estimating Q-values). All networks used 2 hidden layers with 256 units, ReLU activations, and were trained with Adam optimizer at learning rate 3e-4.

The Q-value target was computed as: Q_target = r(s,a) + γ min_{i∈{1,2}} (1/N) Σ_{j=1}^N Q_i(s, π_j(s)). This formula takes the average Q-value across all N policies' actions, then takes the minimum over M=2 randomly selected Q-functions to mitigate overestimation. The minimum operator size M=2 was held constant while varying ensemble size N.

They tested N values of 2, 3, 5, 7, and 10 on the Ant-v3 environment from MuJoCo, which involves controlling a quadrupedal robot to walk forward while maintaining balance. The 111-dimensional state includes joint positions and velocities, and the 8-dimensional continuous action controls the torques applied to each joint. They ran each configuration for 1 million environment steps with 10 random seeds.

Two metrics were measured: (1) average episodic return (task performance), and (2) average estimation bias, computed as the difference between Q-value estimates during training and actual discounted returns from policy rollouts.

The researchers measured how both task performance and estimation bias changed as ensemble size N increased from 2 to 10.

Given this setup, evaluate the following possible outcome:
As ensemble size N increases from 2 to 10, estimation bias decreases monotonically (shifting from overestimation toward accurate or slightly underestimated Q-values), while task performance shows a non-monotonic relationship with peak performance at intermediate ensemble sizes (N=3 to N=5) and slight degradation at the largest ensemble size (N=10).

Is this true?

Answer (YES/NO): NO